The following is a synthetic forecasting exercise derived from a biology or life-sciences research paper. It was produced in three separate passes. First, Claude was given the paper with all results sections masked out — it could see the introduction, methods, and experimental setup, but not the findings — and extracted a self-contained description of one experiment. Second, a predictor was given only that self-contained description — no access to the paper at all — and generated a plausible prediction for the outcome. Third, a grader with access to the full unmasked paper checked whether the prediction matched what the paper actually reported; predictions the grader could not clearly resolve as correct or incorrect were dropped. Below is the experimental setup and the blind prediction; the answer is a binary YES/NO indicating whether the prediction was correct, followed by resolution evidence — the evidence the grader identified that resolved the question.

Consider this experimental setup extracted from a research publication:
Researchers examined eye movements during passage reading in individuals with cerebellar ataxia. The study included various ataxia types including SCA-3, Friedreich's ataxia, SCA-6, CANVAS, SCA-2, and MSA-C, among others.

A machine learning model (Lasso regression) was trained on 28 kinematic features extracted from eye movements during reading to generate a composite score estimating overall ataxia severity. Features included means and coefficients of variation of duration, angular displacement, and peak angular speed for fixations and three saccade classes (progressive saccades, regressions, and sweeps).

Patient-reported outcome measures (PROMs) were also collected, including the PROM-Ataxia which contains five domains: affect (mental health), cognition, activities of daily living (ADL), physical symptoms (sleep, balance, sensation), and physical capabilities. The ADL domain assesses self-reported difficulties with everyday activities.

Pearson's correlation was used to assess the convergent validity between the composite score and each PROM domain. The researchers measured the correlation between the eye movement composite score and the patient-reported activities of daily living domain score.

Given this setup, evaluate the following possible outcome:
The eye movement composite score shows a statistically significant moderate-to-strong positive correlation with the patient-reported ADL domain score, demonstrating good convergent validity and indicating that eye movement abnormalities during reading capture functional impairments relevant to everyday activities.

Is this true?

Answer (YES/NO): YES